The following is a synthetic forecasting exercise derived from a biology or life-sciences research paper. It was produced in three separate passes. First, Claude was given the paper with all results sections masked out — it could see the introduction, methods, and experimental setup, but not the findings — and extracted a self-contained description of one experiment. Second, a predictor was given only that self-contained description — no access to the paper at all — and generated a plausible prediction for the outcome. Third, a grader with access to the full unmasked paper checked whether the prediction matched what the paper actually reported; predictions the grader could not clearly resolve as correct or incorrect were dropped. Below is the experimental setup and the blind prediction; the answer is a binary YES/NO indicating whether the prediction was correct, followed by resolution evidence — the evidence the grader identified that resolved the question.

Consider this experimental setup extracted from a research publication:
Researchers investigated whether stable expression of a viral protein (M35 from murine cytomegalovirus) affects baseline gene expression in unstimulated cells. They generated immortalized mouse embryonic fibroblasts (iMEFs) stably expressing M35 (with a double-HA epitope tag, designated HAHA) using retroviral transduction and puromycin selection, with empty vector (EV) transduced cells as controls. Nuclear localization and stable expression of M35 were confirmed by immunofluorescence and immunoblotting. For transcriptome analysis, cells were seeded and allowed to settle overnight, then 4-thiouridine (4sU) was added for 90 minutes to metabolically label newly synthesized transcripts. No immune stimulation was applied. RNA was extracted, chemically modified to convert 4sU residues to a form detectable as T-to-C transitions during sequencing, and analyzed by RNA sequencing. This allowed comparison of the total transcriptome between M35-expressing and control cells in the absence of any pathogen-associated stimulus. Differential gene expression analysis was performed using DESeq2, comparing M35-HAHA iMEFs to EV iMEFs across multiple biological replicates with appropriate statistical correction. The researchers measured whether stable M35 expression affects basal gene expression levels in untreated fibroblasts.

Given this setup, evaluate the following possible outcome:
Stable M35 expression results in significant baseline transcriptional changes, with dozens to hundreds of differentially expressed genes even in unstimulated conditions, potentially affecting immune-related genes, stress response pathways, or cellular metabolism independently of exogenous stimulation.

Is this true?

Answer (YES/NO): NO